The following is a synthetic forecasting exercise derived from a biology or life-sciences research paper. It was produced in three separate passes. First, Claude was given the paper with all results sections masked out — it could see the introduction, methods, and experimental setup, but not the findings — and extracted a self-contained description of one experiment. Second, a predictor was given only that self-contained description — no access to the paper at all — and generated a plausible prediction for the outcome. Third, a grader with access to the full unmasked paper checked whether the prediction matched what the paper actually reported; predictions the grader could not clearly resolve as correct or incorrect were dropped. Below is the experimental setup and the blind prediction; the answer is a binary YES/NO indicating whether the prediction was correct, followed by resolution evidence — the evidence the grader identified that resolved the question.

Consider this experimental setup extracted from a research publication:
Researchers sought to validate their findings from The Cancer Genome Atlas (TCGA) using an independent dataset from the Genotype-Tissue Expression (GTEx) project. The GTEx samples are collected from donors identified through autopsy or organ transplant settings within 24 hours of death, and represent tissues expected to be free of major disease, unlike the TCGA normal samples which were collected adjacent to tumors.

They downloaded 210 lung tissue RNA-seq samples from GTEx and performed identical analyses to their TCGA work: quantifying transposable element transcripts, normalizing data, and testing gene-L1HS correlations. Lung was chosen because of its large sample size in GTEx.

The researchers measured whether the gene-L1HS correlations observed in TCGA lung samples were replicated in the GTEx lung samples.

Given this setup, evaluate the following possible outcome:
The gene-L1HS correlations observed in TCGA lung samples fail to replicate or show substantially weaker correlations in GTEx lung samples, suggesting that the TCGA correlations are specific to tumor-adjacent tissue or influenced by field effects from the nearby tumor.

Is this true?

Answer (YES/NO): NO